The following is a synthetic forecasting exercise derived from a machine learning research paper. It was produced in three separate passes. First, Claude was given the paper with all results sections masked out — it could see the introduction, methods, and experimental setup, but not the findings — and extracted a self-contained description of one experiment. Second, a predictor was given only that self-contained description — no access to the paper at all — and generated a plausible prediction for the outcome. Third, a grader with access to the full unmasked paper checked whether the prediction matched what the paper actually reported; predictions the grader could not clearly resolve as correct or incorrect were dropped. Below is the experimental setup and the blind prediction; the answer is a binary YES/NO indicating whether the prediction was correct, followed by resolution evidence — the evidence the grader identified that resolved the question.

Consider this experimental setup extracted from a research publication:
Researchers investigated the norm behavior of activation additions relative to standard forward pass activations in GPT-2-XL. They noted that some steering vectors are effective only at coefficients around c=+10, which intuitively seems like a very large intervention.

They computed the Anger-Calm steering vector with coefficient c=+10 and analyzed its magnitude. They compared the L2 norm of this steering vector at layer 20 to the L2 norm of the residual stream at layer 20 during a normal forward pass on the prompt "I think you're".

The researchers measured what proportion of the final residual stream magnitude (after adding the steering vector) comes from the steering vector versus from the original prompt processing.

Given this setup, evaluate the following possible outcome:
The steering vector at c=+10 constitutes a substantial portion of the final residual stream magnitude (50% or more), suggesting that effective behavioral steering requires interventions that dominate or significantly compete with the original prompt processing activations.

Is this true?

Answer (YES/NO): YES